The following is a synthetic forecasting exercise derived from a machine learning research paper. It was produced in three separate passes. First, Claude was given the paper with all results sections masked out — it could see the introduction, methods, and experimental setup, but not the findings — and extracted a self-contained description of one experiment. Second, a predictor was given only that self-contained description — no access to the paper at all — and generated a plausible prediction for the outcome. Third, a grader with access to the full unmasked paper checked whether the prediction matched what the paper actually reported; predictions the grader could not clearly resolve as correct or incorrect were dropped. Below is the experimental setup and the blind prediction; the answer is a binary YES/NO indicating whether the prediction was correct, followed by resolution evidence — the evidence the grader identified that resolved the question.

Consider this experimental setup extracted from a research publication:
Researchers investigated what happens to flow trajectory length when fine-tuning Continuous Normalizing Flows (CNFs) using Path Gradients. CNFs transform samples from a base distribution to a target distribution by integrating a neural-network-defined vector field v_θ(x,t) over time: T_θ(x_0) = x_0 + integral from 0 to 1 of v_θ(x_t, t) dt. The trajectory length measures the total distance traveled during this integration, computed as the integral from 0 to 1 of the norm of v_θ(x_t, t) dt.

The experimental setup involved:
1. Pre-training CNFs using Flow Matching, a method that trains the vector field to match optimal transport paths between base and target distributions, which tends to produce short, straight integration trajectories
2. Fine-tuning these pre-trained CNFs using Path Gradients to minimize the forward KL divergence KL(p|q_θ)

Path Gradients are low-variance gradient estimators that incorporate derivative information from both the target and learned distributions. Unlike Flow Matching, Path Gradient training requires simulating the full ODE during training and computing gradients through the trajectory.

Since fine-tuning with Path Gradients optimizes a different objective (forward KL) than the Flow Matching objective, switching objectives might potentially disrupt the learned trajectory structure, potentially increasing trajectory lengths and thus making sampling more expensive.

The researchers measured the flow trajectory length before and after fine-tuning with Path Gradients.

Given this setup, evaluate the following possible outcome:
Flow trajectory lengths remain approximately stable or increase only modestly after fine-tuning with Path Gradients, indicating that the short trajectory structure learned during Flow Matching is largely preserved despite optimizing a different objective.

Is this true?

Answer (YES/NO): YES